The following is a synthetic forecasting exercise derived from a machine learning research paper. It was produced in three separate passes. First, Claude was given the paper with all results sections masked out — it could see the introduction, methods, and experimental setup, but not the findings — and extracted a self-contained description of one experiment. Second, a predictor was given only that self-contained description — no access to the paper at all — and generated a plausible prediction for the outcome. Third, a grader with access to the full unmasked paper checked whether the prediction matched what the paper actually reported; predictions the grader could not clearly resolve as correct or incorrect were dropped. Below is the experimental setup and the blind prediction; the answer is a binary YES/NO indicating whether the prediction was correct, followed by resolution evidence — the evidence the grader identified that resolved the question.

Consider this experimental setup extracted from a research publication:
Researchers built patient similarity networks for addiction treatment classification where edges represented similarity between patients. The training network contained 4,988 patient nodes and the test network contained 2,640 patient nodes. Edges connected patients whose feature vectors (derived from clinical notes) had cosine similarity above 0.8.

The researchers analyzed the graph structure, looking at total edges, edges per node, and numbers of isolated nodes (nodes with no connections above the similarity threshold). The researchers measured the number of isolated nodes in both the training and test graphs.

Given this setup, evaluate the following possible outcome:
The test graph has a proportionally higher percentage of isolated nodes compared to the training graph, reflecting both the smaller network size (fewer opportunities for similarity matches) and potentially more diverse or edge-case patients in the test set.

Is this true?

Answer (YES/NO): NO